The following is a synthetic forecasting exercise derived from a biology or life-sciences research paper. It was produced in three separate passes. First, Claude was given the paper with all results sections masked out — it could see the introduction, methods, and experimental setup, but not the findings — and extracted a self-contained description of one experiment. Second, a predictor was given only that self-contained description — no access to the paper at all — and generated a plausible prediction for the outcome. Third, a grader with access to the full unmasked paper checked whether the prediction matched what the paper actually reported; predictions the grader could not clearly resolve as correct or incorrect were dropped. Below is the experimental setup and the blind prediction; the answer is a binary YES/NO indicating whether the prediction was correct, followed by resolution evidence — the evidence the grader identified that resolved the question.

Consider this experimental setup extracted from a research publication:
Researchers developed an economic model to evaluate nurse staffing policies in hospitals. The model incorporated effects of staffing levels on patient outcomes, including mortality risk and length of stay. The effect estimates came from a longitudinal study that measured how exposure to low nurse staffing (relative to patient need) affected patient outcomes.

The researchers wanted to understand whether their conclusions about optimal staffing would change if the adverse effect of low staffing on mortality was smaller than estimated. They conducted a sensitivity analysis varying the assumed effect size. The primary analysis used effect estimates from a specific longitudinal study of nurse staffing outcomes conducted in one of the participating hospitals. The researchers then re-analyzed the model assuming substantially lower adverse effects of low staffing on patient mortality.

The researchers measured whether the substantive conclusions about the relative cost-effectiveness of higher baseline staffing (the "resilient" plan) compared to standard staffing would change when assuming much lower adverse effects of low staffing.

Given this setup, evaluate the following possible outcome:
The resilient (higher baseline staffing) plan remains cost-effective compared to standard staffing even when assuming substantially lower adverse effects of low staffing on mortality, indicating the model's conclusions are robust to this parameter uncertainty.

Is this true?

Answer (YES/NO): YES